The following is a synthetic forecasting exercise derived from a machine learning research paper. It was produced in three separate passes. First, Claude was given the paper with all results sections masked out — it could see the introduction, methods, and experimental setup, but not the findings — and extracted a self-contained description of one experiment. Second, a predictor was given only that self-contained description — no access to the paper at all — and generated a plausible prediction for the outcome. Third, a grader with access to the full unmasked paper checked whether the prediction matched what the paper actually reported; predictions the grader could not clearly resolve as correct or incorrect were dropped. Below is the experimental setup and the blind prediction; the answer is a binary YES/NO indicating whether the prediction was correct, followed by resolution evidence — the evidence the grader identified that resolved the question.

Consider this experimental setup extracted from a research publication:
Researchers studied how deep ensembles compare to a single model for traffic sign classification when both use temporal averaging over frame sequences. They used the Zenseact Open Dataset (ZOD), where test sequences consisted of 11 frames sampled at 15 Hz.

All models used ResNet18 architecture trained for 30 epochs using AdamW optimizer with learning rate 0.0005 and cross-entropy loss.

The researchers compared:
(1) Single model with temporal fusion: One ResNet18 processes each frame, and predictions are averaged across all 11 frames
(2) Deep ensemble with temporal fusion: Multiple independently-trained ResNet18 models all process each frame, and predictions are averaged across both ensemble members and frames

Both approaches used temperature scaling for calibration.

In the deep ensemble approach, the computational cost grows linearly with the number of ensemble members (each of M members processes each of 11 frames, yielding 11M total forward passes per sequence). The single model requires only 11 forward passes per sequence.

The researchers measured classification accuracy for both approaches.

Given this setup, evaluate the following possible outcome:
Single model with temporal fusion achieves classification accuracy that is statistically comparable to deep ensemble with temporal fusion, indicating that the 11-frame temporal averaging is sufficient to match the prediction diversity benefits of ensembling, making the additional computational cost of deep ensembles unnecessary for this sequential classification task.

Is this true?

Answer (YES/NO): NO